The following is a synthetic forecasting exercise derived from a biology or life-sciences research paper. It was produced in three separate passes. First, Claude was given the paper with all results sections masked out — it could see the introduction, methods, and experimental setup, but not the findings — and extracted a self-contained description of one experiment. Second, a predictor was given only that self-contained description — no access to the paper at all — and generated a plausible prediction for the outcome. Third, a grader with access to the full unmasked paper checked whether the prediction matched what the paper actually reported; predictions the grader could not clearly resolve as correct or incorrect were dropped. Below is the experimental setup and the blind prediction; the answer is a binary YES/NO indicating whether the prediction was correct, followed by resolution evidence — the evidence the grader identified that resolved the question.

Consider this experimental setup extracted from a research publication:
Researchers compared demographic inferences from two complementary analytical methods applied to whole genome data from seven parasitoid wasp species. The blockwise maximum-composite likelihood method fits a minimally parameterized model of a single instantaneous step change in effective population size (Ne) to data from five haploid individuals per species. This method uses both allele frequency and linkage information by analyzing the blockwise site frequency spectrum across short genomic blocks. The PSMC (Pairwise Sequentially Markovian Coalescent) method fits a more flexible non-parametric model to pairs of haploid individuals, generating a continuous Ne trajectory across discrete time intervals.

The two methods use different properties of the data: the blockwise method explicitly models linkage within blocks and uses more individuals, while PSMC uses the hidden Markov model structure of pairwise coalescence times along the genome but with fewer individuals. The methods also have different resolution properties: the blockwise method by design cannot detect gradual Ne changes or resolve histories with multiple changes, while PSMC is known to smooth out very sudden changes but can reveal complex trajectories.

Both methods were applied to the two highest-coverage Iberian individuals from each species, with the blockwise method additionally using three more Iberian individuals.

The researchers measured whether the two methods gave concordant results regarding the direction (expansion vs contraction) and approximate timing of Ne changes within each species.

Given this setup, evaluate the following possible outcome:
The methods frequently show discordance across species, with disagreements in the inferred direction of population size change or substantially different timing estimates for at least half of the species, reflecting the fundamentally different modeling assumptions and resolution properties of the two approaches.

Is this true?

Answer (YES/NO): NO